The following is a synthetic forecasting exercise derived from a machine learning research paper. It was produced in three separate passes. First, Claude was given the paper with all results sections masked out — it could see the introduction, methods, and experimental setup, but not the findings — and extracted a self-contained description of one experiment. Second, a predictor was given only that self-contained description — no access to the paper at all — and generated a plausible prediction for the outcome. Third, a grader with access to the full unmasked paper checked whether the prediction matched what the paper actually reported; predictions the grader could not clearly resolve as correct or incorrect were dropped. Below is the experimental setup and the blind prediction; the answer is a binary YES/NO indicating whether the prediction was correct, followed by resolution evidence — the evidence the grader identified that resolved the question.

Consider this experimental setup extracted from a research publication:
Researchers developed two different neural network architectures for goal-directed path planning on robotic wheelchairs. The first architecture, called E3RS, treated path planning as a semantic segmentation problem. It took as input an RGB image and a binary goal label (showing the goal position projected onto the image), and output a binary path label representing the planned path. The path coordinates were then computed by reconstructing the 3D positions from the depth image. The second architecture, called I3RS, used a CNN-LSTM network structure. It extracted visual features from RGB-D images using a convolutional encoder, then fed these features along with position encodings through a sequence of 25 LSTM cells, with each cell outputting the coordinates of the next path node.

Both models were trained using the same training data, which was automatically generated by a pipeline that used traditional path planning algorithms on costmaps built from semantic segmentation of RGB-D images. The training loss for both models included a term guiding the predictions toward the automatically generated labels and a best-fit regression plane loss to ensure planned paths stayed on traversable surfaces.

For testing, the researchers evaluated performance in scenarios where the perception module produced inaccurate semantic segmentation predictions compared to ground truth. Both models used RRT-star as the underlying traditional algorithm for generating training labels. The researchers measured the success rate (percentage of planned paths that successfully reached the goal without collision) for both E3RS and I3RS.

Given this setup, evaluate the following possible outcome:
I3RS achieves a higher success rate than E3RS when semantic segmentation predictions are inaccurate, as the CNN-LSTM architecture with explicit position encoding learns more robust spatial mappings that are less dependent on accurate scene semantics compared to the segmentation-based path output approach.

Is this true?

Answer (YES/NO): NO